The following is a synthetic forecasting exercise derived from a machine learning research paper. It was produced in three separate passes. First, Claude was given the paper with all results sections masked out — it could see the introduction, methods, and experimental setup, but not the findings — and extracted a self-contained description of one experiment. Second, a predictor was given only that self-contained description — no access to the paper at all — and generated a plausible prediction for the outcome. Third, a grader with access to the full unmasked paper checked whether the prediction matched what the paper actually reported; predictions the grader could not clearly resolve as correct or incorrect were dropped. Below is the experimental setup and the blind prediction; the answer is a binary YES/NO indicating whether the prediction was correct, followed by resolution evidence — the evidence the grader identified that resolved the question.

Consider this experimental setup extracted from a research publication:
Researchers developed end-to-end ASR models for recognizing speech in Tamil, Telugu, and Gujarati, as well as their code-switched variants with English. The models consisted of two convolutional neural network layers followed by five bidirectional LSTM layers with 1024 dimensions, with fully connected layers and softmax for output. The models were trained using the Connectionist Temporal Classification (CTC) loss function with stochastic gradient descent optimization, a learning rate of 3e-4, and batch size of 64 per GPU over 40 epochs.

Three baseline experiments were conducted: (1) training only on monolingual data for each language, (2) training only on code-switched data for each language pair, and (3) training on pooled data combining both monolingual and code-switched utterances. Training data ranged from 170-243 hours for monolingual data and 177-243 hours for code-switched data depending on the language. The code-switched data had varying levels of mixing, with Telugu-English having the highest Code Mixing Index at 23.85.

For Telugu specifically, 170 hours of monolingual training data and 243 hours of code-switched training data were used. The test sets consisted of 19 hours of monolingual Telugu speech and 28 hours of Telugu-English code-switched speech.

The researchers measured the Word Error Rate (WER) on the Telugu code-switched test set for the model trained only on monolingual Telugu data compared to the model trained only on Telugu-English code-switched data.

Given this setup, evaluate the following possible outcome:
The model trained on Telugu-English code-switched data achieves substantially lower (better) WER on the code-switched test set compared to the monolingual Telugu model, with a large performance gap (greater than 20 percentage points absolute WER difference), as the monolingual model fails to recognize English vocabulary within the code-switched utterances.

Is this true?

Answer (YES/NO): NO